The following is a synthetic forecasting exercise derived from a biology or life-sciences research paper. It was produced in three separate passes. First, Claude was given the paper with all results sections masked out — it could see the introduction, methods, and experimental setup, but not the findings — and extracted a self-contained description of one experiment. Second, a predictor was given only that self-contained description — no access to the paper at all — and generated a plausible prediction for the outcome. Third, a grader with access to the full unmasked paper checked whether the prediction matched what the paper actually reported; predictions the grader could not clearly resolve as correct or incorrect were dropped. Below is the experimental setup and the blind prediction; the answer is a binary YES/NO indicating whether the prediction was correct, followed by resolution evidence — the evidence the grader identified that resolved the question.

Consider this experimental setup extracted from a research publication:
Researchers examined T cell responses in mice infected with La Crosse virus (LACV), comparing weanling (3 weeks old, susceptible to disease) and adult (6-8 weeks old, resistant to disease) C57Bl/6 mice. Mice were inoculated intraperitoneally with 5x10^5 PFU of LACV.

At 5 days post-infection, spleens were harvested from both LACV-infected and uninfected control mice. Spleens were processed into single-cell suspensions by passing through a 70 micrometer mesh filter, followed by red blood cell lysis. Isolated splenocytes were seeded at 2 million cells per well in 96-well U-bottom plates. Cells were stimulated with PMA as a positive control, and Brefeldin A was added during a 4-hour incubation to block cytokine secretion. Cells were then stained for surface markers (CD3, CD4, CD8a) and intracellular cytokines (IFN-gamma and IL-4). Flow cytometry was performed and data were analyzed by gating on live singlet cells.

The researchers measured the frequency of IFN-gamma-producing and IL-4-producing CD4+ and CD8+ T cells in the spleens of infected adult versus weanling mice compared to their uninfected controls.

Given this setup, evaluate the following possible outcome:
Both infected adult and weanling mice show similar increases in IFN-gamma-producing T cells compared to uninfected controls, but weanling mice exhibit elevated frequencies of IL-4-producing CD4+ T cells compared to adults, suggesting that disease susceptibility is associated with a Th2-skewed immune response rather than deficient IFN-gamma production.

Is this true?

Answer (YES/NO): NO